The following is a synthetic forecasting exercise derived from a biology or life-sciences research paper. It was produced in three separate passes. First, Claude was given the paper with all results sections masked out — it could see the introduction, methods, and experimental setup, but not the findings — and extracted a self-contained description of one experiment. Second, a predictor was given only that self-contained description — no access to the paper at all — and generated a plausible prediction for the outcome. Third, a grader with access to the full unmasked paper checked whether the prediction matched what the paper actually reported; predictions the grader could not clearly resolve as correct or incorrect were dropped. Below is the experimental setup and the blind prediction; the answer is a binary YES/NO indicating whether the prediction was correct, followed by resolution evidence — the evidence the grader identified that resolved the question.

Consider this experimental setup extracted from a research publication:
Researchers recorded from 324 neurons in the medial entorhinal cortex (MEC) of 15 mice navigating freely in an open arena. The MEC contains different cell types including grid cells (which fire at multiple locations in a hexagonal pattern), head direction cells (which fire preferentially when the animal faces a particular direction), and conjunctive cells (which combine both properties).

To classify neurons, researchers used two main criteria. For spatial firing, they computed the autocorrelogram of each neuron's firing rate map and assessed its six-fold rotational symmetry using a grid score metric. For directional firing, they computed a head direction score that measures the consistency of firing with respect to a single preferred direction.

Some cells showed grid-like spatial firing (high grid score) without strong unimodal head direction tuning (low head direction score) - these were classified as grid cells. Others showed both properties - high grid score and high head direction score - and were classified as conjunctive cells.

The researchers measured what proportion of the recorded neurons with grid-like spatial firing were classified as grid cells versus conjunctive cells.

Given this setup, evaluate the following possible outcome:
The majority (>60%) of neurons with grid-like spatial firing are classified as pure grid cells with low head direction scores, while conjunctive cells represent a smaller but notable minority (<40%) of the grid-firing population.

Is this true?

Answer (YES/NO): YES